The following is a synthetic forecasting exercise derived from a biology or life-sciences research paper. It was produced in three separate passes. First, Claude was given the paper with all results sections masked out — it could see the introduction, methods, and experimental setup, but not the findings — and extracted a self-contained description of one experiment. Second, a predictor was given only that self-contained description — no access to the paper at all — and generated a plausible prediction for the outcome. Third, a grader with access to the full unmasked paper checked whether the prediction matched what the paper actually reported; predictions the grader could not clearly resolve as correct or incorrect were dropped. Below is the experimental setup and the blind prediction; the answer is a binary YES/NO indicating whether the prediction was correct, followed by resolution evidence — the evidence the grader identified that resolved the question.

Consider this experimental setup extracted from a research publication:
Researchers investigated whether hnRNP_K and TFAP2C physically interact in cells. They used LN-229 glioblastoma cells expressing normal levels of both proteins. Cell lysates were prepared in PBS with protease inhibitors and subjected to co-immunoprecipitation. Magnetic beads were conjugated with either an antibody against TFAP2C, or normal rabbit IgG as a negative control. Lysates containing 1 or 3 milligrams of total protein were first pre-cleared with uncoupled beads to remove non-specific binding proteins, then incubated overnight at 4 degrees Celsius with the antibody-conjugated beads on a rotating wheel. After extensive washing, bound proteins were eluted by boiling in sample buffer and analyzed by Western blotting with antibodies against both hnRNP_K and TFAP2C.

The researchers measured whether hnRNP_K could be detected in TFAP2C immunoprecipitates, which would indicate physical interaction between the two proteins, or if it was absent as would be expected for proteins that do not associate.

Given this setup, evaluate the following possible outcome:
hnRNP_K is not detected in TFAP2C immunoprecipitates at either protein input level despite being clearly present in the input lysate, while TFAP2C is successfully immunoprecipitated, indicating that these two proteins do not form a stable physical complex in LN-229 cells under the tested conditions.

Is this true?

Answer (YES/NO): NO